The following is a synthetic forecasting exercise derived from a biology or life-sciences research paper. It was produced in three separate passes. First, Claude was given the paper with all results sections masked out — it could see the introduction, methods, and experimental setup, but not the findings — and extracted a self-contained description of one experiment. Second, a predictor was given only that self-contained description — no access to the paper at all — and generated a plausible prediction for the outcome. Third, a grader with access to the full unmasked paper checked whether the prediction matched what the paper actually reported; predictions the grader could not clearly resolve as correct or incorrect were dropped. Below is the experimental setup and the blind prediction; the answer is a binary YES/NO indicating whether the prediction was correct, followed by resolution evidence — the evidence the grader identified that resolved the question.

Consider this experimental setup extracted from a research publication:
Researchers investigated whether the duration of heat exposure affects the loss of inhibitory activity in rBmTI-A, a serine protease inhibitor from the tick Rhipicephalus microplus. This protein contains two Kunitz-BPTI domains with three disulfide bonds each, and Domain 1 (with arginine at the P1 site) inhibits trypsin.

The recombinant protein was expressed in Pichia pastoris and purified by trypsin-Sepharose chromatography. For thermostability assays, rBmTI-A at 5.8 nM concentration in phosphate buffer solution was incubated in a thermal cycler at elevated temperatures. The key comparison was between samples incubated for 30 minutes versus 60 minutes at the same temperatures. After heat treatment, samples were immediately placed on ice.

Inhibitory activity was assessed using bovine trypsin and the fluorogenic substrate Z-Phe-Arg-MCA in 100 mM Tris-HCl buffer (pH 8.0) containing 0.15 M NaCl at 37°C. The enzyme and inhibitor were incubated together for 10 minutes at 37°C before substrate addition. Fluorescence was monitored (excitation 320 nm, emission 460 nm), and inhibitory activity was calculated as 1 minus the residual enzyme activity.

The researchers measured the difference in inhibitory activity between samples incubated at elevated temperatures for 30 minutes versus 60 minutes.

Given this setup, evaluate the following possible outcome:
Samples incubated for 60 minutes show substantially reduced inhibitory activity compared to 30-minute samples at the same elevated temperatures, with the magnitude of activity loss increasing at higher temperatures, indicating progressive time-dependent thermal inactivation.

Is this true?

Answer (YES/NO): YES